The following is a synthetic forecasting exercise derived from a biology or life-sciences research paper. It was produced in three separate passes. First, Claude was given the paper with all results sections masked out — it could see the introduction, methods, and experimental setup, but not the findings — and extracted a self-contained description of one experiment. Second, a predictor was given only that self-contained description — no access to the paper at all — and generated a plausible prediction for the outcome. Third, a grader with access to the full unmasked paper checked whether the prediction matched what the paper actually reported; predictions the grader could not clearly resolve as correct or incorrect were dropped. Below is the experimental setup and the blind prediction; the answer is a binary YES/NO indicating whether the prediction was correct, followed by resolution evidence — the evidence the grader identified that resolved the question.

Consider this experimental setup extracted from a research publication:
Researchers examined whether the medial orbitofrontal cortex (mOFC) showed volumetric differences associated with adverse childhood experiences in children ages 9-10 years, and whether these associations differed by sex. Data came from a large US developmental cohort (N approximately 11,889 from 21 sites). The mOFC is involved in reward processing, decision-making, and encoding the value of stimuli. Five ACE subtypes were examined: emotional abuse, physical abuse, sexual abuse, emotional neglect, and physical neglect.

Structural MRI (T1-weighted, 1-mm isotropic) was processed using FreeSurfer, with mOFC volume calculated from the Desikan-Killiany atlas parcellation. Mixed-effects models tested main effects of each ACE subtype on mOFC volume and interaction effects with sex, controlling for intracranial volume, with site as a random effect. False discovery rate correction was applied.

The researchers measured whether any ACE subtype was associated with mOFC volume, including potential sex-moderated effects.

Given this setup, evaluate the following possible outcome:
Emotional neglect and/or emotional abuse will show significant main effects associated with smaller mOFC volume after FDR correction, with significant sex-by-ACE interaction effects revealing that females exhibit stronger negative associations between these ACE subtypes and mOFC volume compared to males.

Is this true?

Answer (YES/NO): NO